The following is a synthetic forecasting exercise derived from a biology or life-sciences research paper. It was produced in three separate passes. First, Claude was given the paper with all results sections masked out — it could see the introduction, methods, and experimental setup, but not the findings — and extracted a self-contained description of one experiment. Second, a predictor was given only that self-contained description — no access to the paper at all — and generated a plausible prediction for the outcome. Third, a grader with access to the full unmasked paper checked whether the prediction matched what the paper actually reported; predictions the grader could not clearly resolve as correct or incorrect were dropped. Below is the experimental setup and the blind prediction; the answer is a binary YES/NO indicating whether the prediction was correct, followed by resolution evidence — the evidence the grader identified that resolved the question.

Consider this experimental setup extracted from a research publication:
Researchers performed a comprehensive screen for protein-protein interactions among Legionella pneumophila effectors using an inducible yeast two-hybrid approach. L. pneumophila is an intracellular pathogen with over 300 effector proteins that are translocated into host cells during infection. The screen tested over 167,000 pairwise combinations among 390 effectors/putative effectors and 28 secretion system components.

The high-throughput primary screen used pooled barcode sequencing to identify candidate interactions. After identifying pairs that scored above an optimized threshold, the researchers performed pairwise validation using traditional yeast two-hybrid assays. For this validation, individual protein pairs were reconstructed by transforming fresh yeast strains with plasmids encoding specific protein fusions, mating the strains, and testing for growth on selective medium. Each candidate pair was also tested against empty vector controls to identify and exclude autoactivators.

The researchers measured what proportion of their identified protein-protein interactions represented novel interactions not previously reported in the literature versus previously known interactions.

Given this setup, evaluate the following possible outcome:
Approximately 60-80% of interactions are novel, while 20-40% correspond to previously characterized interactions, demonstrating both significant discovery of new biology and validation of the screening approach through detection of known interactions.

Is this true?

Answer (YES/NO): NO